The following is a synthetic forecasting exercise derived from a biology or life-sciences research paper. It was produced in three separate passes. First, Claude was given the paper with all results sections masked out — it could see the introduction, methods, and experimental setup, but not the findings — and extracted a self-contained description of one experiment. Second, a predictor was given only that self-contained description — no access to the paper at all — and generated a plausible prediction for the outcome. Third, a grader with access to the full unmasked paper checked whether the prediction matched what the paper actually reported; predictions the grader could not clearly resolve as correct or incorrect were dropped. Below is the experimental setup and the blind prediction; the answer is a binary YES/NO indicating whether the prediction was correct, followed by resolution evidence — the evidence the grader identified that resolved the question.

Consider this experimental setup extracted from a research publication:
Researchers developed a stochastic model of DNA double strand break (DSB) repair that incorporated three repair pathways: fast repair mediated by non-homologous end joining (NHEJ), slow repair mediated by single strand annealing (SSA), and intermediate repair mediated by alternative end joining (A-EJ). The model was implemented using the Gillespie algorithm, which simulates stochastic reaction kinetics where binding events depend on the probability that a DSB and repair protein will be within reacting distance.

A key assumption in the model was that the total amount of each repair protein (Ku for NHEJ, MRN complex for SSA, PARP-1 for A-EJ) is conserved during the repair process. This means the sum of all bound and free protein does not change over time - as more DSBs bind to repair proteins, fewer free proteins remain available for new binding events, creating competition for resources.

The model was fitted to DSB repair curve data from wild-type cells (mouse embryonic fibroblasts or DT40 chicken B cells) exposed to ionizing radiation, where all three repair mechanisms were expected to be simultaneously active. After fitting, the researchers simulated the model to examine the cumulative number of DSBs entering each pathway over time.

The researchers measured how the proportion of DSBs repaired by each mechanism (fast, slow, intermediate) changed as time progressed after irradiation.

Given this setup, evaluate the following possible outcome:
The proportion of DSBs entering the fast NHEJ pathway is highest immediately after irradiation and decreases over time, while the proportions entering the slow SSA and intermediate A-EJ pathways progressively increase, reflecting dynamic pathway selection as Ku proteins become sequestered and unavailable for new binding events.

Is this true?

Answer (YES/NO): NO